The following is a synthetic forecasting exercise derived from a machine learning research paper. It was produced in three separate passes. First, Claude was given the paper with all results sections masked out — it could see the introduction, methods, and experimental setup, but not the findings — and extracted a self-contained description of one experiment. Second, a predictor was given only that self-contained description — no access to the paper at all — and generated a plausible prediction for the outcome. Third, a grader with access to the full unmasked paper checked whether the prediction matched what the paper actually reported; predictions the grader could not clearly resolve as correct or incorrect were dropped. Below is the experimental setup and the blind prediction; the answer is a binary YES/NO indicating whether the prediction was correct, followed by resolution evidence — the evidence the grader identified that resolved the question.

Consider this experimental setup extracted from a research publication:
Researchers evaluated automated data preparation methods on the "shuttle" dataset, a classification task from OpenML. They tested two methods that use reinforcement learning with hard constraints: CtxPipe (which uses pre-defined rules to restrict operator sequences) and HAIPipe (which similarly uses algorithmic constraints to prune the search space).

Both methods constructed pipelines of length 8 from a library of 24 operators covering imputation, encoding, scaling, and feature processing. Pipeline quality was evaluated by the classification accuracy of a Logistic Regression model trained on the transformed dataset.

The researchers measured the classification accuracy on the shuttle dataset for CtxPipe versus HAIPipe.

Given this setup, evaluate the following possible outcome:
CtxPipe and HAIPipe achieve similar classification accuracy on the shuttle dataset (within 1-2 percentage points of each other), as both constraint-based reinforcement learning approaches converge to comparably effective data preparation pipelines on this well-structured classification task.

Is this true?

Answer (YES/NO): NO